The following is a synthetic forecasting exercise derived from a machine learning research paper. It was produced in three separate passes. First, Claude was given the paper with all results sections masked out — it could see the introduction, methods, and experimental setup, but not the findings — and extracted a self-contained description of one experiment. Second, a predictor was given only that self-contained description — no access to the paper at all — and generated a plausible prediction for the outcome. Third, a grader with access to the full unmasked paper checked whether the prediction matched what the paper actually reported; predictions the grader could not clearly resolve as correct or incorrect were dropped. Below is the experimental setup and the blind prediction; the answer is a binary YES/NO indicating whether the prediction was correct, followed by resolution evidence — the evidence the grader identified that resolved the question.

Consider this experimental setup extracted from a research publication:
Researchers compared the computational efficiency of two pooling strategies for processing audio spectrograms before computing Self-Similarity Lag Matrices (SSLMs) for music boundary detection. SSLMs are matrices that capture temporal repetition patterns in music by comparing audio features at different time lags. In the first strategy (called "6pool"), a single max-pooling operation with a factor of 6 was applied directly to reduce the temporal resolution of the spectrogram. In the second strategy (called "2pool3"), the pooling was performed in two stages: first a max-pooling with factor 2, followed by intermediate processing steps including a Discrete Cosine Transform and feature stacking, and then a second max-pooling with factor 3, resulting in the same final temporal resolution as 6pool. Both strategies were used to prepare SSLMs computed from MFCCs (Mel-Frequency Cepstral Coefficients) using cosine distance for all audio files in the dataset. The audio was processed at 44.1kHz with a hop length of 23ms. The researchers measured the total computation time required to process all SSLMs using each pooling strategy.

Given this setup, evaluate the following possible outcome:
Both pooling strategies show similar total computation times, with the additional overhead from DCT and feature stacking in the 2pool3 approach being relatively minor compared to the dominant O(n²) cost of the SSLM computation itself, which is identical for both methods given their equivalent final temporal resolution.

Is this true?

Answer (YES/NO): NO